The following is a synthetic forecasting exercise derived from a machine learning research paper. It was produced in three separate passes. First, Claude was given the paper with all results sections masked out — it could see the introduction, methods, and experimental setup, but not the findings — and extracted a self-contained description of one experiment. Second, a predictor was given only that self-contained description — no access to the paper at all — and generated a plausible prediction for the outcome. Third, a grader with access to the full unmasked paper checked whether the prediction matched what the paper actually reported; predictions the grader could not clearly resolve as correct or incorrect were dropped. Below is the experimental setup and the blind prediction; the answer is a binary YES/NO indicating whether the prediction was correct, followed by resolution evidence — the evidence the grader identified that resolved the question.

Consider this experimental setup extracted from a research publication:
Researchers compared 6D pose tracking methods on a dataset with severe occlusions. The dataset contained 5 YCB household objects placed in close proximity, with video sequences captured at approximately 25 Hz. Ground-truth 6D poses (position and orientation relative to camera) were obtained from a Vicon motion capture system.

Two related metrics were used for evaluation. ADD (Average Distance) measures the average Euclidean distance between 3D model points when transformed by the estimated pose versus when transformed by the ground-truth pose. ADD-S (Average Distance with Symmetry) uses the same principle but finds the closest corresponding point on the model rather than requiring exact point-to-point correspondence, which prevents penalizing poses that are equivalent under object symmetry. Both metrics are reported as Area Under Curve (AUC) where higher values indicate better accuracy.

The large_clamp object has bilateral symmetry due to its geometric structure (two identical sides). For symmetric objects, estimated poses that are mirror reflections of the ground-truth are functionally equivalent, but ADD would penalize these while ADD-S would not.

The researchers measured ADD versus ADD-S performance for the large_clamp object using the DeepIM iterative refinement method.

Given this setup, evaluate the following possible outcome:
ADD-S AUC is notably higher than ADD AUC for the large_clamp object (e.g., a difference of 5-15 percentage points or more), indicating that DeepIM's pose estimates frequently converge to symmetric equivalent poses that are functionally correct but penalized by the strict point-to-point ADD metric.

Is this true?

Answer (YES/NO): YES